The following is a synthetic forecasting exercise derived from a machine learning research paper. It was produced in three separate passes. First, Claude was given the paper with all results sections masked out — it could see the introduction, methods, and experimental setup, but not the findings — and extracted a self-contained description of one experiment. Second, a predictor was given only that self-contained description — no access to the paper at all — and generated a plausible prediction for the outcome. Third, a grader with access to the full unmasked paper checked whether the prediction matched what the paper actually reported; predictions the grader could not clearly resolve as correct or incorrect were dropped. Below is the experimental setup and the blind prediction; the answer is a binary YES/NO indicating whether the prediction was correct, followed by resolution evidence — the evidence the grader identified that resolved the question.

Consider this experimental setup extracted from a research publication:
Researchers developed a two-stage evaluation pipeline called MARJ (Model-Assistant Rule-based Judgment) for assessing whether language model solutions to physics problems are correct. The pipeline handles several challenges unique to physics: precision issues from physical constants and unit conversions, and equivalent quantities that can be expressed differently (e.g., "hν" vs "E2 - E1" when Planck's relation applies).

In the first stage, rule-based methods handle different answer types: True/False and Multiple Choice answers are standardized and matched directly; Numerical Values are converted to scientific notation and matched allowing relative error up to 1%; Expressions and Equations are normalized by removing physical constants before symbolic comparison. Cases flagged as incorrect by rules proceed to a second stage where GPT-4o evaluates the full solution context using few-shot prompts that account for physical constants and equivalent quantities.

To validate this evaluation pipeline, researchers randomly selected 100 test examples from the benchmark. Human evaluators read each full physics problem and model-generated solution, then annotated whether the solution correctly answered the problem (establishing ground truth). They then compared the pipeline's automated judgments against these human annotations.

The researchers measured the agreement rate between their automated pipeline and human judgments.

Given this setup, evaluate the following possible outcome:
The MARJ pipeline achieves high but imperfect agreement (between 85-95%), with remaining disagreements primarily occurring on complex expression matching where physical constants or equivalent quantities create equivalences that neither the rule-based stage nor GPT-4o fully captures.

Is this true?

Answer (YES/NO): NO